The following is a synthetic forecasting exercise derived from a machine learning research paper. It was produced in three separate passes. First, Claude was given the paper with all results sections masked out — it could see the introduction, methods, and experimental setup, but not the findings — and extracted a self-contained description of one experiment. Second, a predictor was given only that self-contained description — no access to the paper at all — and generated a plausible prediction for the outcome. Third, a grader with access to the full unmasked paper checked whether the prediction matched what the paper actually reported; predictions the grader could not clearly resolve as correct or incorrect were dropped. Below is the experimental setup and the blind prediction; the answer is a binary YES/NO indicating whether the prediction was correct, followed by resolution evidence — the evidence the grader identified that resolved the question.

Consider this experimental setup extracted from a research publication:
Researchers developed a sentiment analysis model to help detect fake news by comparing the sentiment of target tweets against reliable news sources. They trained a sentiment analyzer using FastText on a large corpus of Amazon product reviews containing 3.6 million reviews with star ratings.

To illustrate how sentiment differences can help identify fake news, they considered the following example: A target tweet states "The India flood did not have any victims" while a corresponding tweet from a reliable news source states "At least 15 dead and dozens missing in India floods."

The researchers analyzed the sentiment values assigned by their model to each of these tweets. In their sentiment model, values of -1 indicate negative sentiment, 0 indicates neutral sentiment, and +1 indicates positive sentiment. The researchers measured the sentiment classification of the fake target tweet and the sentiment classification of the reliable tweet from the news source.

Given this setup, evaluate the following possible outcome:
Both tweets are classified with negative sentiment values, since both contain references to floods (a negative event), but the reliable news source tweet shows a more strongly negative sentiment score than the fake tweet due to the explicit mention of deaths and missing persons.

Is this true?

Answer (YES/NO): NO